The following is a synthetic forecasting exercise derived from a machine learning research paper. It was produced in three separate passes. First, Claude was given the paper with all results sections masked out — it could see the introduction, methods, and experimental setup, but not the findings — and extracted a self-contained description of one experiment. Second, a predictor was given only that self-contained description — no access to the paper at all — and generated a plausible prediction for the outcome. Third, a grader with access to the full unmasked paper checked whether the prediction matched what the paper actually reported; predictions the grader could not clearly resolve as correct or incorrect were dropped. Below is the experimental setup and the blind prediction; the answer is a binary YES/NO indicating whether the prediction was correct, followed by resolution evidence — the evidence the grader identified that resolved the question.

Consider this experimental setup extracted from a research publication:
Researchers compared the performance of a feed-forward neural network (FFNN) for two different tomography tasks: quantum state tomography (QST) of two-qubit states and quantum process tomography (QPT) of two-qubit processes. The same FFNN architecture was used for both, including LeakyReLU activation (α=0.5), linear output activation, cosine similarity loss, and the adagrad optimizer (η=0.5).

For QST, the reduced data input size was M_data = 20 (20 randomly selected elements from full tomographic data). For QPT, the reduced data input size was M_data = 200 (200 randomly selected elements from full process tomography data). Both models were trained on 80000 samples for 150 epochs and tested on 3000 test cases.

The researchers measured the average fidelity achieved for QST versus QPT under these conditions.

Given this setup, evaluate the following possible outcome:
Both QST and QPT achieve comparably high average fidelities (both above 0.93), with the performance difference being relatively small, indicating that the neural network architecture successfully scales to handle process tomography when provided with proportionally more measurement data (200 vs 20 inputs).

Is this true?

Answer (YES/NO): NO